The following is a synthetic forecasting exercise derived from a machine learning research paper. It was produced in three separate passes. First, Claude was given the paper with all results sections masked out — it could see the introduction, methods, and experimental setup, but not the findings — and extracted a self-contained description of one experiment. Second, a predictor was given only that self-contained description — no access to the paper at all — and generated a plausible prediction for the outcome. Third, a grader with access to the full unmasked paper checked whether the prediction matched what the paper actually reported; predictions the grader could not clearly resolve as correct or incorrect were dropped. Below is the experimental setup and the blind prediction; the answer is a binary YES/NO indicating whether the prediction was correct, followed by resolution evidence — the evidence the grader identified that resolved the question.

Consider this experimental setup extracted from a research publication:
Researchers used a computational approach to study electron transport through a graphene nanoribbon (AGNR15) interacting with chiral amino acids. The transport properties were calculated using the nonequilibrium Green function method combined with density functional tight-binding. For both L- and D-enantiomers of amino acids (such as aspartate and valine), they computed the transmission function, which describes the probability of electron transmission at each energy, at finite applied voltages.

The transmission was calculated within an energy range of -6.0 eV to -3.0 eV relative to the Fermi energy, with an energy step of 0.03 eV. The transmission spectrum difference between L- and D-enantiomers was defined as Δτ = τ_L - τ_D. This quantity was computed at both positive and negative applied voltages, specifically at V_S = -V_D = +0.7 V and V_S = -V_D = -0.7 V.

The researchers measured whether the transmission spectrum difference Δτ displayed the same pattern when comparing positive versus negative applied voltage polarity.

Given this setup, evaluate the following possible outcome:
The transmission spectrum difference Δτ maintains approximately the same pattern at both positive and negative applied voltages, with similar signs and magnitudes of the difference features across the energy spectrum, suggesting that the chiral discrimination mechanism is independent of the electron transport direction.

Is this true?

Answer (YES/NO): NO